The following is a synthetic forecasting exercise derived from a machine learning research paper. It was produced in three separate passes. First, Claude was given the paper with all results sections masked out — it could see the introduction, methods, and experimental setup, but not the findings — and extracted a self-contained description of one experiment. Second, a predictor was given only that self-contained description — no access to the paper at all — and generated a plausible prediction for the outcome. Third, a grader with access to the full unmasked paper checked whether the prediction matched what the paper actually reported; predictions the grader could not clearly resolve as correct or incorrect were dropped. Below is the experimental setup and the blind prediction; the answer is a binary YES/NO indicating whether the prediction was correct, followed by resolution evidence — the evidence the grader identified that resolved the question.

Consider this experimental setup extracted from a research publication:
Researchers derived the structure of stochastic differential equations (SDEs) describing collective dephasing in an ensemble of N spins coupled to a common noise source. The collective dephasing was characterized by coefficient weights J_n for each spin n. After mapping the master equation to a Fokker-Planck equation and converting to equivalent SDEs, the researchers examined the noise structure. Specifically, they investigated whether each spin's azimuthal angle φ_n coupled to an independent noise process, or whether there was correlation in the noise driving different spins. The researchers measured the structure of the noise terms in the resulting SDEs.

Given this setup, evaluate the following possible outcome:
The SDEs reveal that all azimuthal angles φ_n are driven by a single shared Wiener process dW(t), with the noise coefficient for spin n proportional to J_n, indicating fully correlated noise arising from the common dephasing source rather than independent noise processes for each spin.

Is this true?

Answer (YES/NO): YES